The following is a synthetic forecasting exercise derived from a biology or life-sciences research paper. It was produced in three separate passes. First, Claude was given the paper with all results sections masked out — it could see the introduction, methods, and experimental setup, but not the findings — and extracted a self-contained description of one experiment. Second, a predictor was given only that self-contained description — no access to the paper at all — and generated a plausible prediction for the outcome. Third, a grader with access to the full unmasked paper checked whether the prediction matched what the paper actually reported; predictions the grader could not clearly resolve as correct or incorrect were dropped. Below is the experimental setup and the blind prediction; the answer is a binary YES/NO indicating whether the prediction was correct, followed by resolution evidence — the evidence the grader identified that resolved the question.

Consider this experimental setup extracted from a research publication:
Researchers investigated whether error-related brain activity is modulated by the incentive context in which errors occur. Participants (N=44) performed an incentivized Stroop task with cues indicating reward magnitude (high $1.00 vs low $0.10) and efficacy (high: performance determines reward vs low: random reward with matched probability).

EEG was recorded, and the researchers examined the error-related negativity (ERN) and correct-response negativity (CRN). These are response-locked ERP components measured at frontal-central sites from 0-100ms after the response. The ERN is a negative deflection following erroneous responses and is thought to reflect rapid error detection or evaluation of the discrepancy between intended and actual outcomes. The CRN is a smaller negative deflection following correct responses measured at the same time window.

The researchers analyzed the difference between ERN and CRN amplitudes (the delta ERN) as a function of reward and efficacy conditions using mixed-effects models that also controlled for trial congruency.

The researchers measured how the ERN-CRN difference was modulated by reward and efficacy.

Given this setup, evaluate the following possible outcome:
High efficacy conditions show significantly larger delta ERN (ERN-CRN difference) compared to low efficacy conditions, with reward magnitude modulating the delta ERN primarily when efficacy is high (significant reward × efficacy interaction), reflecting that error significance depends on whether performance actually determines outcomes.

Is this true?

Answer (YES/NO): NO